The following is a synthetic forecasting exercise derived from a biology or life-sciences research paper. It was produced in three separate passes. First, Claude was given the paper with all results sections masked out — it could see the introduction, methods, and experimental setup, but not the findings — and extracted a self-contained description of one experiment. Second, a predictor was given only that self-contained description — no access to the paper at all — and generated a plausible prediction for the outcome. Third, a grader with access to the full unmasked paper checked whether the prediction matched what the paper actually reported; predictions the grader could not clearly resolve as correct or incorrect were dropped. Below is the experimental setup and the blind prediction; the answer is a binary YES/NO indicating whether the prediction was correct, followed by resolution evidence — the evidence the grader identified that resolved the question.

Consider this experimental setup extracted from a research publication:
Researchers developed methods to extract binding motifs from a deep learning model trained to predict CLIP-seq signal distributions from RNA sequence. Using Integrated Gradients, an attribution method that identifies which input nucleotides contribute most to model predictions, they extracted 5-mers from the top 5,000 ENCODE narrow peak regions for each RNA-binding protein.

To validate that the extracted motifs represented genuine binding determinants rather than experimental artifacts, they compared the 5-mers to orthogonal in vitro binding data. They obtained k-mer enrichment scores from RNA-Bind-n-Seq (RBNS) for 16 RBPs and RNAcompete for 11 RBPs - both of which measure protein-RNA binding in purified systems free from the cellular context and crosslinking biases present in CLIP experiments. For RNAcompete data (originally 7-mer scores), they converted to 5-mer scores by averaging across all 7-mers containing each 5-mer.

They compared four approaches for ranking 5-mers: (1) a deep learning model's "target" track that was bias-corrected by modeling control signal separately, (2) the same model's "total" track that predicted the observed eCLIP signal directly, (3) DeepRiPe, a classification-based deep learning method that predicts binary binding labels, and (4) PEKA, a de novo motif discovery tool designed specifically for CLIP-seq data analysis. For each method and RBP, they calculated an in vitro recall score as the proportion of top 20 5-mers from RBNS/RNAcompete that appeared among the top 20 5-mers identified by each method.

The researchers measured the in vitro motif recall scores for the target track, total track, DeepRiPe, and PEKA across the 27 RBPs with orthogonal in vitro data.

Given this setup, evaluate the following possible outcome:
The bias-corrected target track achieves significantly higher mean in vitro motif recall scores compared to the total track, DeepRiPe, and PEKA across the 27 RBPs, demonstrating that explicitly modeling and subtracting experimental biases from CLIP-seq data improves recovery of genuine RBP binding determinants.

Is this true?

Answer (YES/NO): NO